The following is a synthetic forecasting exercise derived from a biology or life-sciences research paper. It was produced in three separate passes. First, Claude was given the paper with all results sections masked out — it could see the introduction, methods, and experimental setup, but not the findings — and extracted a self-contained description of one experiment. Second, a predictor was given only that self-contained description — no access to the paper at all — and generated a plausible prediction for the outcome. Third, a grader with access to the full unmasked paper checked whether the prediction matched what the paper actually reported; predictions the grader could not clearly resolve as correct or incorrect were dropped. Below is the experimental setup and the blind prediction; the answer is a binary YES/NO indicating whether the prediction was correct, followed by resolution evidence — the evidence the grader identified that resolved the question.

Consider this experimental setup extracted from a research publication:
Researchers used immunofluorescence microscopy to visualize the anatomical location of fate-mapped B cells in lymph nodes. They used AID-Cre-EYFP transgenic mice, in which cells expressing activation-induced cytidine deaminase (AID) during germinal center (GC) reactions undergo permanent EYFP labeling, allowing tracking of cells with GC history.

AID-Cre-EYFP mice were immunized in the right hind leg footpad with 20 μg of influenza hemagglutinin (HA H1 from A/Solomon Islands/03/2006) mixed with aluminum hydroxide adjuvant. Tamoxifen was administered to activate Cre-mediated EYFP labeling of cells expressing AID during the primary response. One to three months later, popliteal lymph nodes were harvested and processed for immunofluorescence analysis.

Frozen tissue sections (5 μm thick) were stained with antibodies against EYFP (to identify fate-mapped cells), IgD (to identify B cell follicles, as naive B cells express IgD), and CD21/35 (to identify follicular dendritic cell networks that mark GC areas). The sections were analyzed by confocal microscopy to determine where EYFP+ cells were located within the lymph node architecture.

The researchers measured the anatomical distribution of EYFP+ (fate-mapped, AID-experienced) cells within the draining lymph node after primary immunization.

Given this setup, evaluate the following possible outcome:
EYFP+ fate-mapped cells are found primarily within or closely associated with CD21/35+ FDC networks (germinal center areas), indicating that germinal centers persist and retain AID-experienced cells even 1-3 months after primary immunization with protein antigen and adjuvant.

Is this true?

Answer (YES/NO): YES